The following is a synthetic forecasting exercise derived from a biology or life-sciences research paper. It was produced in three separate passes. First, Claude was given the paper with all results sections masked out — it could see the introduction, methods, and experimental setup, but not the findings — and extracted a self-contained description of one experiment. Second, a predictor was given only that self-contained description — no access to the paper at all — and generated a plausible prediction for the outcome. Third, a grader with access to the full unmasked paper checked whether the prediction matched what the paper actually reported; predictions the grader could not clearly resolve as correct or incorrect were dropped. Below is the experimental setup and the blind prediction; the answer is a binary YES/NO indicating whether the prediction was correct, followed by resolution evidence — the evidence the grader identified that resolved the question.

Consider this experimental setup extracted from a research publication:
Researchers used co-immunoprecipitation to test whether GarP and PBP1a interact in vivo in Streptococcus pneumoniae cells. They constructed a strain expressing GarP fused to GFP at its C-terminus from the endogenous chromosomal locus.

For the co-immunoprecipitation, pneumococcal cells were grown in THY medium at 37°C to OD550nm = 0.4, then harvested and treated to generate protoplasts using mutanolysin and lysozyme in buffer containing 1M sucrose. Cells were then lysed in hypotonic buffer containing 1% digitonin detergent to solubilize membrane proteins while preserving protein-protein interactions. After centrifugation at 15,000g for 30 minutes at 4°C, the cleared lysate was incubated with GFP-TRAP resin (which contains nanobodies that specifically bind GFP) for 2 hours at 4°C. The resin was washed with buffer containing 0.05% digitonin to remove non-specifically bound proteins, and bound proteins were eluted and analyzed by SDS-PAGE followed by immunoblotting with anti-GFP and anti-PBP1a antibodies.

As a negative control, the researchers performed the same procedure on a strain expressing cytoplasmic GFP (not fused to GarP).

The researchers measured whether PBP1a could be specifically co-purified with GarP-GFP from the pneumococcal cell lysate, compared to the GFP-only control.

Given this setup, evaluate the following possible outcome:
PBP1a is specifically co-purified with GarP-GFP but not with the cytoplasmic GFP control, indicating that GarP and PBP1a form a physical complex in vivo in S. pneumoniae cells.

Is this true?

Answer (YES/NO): YES